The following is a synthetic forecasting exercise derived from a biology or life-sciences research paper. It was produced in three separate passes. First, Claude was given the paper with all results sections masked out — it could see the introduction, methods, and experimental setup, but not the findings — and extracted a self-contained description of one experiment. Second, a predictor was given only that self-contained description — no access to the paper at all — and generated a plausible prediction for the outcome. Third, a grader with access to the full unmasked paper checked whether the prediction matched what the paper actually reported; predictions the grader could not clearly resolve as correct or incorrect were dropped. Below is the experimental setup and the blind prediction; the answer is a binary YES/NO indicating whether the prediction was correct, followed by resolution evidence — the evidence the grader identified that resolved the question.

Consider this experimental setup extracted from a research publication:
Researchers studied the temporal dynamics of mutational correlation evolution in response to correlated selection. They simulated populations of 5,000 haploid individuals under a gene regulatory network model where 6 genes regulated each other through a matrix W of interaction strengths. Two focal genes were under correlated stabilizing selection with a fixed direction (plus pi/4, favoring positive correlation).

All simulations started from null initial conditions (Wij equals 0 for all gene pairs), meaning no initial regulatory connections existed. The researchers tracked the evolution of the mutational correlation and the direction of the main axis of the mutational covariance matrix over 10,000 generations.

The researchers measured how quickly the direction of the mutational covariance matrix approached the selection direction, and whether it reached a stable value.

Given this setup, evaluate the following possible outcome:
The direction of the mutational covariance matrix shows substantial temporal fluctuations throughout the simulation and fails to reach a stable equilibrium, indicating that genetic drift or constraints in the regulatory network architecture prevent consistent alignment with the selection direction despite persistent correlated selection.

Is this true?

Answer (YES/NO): NO